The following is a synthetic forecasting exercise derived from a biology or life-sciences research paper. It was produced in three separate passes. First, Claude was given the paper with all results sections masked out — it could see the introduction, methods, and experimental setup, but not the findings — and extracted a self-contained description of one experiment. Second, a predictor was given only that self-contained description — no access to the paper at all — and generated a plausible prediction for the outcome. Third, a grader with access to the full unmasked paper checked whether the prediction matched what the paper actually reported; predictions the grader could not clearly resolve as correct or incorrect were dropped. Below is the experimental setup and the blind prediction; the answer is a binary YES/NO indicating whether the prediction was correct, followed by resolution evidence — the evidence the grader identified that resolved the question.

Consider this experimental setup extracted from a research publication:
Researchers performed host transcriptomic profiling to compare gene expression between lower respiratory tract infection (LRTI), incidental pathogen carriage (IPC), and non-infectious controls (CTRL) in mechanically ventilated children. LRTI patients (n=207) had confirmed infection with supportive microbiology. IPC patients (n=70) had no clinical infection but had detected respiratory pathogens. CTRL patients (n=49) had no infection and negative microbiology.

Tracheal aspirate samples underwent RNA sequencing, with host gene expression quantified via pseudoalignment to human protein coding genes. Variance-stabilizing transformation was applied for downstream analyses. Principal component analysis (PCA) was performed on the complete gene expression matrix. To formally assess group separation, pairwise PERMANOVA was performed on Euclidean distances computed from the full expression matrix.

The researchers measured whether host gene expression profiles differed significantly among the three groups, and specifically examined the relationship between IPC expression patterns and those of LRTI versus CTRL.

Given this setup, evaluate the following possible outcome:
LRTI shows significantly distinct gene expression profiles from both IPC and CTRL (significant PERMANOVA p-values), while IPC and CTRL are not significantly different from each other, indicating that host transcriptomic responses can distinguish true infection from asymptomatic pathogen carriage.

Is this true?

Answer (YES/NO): YES